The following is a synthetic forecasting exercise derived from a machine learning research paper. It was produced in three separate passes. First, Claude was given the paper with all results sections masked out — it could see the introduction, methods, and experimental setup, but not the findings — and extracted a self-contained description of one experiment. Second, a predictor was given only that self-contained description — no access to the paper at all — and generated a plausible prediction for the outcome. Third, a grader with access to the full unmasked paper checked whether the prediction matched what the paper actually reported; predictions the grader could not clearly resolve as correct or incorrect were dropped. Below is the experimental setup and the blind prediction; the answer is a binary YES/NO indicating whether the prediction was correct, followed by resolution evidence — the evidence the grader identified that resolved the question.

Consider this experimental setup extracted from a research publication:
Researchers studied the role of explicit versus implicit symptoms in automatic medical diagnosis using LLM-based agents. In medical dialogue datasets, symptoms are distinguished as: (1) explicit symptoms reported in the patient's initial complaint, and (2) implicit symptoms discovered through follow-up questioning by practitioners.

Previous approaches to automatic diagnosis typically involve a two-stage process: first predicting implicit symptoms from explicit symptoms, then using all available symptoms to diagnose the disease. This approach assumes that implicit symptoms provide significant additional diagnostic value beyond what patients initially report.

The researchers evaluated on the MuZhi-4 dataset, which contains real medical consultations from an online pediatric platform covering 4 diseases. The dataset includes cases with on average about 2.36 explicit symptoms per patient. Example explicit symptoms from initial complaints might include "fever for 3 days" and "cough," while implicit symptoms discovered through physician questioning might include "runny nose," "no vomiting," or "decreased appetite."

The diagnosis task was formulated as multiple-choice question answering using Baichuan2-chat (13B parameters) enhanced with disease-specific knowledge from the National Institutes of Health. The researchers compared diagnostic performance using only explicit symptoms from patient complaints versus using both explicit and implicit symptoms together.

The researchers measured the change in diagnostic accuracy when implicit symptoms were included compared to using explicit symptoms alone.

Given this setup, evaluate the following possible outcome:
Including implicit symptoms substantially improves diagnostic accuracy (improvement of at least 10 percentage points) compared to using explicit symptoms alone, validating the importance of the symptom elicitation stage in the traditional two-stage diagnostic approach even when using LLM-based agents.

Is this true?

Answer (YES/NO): NO